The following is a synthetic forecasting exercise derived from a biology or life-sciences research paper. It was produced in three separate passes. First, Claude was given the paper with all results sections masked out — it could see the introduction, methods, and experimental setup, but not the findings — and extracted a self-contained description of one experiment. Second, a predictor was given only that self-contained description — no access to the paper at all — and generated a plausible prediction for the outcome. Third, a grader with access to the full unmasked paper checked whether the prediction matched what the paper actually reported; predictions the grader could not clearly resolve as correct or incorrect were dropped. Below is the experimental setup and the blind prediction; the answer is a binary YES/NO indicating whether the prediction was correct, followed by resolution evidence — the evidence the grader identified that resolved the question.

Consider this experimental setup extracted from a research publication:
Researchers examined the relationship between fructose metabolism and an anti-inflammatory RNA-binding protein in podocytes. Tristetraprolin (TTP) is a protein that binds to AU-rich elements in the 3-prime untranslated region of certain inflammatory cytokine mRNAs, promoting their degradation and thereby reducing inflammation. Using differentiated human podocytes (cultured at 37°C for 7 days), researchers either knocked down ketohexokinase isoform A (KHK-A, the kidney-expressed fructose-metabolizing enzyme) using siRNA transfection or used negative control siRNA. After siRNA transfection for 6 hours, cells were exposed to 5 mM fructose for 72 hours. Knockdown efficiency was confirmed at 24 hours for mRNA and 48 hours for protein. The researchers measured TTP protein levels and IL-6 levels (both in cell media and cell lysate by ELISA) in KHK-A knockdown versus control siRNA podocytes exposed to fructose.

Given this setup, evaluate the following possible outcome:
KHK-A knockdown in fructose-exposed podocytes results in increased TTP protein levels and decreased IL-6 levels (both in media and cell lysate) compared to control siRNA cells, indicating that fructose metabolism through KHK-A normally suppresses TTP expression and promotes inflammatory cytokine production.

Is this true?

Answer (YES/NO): YES